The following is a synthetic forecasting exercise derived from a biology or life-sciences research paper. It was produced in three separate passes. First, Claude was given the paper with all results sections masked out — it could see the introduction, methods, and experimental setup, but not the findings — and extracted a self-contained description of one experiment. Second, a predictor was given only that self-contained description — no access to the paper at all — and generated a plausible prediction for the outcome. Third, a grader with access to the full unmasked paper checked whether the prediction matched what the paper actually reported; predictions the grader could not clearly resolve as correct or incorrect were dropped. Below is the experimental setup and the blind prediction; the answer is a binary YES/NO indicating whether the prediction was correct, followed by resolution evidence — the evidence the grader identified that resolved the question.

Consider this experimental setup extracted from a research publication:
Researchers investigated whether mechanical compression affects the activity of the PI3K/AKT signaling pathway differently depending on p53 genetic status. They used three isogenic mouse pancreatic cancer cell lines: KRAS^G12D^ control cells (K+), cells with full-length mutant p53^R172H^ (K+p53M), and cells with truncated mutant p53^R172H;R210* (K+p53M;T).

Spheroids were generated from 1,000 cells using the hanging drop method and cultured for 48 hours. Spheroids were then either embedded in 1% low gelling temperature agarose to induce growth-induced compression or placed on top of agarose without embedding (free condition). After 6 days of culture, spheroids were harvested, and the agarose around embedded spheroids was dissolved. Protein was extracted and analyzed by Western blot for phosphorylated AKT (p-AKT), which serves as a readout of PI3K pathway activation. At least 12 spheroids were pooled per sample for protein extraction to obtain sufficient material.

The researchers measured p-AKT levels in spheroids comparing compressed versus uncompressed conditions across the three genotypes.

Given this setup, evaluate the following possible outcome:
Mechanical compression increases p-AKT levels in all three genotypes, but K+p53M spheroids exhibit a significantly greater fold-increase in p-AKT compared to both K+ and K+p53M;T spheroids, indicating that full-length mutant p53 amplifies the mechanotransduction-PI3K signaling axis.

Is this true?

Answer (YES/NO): NO